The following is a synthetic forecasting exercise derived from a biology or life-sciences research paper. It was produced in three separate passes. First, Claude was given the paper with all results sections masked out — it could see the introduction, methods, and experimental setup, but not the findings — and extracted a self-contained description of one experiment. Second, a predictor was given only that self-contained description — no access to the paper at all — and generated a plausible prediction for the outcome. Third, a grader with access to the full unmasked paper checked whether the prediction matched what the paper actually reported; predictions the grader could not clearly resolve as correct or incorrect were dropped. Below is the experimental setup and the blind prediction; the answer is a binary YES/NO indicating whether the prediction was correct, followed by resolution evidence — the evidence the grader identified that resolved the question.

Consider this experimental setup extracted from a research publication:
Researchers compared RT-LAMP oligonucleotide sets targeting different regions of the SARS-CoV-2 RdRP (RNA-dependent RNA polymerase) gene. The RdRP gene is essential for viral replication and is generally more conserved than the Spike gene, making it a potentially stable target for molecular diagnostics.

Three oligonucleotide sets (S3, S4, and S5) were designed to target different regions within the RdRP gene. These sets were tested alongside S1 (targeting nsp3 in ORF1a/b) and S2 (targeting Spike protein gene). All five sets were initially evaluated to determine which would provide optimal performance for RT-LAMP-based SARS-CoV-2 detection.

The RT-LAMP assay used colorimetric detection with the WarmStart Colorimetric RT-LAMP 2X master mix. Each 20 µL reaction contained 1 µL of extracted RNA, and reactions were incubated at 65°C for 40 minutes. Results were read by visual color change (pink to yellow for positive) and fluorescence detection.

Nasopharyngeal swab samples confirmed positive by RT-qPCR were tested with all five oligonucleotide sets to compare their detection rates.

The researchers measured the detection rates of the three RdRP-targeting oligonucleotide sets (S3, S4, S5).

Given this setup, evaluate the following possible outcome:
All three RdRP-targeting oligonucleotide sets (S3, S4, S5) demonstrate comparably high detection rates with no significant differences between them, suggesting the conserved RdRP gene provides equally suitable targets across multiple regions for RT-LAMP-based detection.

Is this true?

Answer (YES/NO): NO